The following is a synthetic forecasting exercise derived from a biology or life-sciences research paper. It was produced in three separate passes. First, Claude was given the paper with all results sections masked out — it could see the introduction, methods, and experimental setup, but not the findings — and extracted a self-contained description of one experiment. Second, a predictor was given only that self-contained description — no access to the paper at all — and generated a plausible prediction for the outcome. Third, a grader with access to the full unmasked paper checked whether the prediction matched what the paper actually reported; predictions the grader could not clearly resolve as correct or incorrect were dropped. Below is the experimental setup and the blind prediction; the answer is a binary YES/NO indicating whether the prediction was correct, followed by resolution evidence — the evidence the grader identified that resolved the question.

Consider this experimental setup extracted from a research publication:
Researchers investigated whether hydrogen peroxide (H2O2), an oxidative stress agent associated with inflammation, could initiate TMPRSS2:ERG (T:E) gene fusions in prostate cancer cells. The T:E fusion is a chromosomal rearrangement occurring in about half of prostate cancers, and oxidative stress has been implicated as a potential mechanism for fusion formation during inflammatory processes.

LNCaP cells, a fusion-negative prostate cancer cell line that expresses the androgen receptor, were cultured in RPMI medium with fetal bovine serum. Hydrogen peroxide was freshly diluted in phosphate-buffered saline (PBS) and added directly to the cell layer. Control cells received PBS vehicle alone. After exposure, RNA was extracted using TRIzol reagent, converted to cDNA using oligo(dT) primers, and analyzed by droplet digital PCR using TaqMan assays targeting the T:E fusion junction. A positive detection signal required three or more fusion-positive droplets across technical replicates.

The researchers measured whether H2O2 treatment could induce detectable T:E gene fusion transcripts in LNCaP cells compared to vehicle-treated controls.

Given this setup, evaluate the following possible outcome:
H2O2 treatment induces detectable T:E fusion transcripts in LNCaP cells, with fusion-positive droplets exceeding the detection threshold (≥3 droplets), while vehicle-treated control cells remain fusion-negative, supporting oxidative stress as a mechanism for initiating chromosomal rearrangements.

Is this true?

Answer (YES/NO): NO